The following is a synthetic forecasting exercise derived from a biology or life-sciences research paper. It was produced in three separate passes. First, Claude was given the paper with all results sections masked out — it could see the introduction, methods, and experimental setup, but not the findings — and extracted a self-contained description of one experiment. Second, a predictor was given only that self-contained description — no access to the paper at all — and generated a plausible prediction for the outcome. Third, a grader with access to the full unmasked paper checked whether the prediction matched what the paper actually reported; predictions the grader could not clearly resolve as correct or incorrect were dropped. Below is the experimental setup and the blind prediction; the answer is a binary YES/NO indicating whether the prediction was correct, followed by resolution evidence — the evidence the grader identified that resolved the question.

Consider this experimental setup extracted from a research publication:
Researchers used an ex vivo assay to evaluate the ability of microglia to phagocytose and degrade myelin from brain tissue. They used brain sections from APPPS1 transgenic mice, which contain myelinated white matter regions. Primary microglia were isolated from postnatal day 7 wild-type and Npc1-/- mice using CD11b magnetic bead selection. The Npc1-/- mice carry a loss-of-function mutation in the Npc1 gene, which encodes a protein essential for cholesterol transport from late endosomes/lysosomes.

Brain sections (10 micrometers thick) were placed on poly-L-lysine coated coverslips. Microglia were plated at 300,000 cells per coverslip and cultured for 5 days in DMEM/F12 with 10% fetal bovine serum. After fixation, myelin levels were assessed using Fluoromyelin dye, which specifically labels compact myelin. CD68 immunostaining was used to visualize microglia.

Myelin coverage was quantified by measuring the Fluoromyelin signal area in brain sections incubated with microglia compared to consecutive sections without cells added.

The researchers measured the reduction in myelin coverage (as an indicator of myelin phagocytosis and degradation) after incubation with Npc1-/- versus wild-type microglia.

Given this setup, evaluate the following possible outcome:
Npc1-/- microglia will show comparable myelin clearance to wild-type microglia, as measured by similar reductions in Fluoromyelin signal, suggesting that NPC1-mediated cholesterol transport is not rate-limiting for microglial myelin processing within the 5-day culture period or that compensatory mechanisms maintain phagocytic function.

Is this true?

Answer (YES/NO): NO